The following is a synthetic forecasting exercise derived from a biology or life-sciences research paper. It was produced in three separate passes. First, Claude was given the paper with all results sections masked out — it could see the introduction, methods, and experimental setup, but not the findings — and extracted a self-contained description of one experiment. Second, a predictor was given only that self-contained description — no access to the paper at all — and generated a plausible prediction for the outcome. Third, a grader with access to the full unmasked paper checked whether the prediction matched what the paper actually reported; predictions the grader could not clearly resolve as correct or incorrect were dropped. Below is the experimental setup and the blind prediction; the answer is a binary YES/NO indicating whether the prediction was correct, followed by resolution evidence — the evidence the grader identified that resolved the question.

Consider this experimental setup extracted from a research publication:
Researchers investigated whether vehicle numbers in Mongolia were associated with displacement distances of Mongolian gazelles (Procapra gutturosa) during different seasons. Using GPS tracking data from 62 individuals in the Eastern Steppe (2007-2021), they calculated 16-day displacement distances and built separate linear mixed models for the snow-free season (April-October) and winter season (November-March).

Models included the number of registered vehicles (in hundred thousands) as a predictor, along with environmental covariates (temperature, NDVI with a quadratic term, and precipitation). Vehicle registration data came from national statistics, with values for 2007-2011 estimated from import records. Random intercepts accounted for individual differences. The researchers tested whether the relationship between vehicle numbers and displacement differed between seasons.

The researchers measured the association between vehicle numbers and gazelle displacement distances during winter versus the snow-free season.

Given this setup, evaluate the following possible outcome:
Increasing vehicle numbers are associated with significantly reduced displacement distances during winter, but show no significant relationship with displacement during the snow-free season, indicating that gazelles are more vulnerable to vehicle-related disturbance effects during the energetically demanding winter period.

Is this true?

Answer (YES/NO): NO